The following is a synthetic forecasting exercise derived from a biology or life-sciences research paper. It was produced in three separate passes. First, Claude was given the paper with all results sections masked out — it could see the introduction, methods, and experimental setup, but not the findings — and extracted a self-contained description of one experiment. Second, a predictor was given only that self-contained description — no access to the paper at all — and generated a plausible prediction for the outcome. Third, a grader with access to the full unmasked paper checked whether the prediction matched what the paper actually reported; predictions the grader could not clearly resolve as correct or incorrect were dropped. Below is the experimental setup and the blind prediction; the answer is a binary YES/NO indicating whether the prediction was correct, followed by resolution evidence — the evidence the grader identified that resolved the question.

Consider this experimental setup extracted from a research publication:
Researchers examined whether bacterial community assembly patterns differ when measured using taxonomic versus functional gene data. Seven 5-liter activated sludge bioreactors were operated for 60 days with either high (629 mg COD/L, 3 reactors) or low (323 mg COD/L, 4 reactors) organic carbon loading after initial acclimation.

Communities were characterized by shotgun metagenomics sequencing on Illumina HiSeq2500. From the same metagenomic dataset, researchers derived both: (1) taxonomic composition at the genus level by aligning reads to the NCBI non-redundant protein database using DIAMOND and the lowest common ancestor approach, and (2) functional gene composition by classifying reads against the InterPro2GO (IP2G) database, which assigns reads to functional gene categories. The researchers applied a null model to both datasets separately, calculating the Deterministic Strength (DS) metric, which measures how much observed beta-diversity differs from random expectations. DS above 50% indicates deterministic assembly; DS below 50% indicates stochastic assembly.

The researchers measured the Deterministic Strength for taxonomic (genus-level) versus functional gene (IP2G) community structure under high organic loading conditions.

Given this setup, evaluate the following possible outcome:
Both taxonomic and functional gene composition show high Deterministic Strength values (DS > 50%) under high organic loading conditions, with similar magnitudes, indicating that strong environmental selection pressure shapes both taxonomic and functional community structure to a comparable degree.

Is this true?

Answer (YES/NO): NO